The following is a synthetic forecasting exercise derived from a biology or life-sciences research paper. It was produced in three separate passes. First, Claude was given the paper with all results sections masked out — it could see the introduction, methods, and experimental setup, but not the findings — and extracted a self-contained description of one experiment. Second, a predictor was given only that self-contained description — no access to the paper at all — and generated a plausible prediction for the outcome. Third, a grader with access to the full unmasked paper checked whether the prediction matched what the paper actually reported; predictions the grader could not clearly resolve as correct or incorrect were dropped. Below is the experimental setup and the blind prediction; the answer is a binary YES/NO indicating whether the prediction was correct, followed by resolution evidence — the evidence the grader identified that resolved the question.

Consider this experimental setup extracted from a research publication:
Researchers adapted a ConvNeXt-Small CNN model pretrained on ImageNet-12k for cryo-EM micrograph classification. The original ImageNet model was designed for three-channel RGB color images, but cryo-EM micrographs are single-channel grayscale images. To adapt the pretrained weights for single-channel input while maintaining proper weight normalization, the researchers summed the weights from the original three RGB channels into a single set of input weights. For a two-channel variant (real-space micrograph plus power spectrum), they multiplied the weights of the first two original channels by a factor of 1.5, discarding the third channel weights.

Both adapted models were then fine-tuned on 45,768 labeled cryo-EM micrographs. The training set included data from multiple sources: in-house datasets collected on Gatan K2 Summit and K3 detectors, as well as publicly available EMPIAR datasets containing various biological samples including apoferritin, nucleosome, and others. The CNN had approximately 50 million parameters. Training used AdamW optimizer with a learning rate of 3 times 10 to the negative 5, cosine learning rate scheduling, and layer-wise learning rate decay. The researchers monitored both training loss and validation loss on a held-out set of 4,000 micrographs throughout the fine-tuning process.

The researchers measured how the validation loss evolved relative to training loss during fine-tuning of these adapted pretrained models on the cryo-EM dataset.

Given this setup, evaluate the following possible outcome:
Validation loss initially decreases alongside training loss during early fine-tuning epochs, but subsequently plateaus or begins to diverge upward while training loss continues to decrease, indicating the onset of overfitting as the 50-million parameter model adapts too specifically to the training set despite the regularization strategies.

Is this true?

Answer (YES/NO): YES